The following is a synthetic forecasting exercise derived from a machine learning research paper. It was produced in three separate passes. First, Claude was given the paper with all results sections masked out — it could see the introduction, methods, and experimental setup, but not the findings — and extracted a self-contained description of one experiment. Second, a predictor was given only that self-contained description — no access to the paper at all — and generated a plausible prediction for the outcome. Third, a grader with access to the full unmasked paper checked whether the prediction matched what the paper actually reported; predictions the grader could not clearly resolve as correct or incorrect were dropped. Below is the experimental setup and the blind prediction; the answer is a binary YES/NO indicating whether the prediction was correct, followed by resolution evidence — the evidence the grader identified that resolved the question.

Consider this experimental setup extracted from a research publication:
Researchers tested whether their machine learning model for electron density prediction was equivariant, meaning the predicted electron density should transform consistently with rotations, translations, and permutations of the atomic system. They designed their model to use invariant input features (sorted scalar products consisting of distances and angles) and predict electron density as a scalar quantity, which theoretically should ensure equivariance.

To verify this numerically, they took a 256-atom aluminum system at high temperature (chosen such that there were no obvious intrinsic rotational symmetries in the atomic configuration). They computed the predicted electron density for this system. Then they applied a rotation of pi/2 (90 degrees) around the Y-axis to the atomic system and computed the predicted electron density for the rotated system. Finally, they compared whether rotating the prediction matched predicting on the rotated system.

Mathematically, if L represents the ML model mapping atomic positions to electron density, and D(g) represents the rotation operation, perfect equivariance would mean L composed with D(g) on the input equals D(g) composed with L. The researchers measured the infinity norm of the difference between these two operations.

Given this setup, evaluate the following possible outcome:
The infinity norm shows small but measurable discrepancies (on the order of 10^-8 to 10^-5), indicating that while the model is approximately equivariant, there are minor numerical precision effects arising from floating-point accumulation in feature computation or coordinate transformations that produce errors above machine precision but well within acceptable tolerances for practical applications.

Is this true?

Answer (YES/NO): NO